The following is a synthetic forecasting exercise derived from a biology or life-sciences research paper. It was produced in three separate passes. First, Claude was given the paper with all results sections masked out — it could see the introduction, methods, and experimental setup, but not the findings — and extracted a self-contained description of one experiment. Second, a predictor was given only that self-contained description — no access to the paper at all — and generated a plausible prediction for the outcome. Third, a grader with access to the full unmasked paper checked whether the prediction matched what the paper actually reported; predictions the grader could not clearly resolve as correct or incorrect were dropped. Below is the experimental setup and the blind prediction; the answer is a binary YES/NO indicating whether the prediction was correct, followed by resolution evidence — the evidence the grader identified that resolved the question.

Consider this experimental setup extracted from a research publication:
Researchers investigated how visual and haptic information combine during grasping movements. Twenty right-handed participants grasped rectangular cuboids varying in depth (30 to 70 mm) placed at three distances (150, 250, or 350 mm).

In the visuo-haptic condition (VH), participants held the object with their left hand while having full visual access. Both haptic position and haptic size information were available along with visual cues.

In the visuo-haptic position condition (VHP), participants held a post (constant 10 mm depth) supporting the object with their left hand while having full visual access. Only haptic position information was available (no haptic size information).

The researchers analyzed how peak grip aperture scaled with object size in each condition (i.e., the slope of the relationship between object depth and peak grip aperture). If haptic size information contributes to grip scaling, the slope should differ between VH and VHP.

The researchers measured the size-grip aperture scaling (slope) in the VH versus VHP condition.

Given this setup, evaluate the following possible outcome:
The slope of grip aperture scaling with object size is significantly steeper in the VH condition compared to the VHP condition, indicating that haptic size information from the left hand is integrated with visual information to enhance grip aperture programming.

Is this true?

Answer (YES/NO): NO